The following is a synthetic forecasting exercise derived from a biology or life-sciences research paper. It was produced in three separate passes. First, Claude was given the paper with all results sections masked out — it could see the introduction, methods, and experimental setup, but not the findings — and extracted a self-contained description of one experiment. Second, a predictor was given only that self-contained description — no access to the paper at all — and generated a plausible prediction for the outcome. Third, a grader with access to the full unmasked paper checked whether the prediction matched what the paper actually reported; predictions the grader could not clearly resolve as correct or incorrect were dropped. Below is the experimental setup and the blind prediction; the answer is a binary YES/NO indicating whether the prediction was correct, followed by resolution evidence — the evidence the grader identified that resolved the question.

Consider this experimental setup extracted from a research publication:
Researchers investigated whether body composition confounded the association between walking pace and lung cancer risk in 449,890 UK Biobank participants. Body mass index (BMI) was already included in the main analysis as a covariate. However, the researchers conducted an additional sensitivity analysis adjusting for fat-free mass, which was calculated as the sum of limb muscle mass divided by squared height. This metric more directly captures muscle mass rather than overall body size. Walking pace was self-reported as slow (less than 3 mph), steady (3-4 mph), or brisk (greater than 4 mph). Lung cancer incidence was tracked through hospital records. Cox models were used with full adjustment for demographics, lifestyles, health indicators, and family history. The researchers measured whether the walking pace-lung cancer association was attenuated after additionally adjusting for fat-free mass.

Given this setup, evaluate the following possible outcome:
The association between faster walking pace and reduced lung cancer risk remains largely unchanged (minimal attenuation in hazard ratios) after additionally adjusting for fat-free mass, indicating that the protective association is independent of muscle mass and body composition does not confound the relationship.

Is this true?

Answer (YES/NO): YES